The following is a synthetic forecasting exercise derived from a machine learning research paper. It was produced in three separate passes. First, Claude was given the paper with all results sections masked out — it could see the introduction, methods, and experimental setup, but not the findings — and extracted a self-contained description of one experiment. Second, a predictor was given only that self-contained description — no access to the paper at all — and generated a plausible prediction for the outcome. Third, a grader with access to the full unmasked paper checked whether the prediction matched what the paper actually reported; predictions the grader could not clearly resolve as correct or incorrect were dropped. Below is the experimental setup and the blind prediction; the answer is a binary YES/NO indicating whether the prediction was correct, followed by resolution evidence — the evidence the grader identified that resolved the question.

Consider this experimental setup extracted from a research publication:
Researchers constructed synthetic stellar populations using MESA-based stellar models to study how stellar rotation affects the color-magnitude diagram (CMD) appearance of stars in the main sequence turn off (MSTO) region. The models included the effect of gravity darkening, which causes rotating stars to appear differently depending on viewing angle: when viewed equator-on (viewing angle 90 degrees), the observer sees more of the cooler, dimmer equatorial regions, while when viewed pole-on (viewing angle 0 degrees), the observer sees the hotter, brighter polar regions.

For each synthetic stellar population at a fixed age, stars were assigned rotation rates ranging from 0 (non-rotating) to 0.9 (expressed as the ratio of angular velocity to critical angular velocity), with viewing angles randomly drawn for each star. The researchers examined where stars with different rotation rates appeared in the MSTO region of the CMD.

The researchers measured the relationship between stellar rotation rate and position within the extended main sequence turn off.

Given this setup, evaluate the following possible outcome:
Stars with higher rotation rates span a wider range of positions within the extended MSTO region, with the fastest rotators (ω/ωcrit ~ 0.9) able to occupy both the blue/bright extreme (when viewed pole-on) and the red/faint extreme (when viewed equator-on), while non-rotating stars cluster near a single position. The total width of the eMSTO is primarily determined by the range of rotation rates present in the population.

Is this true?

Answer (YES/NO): NO